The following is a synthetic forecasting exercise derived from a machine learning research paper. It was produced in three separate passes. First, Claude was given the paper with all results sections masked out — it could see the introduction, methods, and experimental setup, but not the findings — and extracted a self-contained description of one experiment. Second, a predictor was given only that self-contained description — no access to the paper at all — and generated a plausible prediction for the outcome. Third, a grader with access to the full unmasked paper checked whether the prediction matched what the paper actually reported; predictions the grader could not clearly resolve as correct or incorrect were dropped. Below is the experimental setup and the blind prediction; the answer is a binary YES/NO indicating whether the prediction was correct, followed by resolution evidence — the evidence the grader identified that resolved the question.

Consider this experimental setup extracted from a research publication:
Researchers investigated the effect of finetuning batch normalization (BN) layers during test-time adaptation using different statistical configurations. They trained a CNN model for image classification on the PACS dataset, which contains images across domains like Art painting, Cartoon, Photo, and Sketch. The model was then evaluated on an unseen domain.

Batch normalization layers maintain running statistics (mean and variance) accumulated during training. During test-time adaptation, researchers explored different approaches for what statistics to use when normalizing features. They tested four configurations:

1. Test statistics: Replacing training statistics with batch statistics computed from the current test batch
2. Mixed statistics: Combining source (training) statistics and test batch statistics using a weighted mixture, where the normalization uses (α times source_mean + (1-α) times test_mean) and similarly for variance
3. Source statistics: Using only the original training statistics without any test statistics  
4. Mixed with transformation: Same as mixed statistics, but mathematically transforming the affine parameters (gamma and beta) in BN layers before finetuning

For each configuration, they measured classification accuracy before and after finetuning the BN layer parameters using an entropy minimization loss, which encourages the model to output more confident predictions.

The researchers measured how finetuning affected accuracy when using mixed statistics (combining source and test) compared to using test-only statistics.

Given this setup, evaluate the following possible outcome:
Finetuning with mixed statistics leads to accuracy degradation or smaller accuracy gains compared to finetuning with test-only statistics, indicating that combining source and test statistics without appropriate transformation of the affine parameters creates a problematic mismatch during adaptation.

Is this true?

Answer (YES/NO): YES